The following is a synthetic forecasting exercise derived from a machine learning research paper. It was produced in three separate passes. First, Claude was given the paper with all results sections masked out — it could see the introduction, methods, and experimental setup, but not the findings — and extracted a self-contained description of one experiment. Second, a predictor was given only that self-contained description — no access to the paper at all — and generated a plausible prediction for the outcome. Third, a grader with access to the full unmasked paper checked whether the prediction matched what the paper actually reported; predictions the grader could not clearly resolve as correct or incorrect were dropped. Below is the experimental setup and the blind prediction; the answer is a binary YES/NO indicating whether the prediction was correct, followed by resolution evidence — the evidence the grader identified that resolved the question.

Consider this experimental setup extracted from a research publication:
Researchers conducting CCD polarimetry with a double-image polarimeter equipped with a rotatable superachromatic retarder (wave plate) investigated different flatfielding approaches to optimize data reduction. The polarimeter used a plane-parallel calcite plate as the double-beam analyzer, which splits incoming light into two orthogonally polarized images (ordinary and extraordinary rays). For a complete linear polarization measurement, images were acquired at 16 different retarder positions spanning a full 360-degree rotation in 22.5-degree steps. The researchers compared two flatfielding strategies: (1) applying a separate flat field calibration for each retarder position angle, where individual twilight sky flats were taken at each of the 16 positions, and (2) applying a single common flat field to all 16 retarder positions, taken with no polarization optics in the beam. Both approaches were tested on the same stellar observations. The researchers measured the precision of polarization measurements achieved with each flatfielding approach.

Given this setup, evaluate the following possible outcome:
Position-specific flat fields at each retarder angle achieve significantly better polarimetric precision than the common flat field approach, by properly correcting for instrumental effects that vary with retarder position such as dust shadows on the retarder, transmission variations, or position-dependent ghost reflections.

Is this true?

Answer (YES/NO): NO